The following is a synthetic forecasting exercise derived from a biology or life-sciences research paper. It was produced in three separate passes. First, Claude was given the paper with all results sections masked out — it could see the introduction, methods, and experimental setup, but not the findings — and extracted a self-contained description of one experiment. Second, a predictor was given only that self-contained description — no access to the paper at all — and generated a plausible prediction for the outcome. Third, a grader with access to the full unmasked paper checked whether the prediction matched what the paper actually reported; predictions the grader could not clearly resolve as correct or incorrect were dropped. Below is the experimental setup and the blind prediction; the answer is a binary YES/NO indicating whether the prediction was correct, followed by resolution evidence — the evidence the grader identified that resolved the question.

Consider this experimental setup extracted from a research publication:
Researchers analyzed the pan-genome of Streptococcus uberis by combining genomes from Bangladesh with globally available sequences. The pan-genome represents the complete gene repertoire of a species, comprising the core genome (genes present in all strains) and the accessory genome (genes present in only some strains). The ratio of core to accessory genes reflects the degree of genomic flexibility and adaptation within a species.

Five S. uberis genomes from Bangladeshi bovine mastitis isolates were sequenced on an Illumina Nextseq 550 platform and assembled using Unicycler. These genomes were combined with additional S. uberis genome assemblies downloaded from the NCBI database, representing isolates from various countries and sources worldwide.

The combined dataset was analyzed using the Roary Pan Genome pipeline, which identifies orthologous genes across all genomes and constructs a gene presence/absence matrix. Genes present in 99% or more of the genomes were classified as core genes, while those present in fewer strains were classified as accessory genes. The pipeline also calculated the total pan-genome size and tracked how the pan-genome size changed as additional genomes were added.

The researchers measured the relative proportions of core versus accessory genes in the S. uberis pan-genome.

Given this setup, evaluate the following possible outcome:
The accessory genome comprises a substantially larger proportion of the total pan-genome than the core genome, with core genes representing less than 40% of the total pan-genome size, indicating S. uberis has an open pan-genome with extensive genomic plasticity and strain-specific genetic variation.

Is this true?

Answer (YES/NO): NO